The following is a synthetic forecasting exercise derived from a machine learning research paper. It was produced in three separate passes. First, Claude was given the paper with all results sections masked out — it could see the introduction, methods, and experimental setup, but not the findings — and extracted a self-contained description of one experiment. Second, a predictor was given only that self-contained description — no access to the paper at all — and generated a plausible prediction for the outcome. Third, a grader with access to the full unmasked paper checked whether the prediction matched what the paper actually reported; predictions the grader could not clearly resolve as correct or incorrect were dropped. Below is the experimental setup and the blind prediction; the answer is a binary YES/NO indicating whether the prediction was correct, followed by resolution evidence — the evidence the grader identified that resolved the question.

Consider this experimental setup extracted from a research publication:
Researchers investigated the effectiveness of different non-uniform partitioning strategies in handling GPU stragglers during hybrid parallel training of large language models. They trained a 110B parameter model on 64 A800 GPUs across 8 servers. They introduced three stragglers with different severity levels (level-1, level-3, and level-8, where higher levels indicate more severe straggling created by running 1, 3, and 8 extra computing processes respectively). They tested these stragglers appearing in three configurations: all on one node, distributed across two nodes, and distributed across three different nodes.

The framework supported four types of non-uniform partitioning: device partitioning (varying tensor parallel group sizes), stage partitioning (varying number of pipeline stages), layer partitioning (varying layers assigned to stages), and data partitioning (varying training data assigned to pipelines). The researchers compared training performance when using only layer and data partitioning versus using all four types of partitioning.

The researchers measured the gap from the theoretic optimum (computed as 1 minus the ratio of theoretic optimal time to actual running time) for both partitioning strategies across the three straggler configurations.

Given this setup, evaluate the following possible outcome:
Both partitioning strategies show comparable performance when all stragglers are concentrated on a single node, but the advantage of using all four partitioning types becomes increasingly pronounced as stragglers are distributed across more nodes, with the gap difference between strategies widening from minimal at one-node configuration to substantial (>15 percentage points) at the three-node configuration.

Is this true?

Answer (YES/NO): NO